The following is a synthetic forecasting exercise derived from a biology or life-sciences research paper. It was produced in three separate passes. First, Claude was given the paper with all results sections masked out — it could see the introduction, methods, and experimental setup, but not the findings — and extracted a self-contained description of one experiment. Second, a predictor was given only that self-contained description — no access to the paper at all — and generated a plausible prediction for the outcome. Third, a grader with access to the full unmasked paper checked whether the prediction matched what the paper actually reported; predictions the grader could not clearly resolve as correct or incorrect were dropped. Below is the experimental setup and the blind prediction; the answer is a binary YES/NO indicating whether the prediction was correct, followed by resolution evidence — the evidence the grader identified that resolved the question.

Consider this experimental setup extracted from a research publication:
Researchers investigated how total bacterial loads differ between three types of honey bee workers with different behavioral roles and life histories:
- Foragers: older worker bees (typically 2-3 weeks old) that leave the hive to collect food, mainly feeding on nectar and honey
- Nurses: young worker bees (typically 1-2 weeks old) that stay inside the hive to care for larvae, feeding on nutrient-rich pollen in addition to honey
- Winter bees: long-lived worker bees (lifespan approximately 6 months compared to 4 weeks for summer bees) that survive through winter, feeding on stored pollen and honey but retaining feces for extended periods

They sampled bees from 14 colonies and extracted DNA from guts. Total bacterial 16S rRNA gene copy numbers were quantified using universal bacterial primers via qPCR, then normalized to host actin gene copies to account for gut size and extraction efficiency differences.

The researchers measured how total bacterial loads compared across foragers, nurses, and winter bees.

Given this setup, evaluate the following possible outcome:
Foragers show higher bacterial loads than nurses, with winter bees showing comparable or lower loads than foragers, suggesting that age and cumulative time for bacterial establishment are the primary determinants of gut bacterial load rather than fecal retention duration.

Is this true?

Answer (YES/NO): NO